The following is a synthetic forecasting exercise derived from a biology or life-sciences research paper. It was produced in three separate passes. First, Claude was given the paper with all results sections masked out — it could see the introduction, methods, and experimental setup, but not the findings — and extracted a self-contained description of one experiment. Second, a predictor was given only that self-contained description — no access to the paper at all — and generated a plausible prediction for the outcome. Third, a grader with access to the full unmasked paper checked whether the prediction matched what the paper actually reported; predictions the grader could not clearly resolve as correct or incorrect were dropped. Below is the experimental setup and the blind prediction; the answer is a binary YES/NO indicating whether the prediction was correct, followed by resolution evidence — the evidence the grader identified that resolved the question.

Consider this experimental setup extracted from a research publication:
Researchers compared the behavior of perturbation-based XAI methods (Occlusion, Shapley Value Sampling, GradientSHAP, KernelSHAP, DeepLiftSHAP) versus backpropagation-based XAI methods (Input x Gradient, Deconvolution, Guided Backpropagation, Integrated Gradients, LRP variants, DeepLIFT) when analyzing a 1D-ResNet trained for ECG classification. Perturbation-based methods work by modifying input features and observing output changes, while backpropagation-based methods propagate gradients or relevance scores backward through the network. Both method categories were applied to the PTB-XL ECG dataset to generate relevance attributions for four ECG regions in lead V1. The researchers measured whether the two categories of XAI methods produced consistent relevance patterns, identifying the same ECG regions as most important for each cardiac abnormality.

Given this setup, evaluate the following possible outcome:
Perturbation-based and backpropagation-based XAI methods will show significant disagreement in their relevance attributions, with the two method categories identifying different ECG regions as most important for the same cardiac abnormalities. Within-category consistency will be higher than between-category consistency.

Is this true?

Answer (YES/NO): NO